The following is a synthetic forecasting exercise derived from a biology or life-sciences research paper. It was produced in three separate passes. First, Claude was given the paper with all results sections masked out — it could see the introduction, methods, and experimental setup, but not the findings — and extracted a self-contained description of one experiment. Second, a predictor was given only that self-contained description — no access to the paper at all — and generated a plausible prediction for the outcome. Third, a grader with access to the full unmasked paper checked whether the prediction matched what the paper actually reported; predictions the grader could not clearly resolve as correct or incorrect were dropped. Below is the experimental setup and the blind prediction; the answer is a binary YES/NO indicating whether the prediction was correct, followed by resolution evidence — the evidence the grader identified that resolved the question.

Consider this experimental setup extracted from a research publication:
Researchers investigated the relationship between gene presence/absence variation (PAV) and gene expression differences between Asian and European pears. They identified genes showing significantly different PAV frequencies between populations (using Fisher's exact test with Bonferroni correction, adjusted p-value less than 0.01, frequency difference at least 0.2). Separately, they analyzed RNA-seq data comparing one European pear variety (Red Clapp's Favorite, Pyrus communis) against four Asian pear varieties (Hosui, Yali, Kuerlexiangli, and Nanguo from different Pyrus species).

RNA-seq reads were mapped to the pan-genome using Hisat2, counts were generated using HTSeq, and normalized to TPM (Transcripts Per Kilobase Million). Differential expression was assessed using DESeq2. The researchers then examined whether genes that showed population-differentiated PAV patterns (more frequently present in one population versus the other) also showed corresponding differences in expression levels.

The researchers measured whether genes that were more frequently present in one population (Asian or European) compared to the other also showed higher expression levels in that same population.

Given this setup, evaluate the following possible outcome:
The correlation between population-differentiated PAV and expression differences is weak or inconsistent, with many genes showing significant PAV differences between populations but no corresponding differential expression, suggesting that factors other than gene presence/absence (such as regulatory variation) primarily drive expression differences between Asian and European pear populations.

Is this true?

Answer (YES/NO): NO